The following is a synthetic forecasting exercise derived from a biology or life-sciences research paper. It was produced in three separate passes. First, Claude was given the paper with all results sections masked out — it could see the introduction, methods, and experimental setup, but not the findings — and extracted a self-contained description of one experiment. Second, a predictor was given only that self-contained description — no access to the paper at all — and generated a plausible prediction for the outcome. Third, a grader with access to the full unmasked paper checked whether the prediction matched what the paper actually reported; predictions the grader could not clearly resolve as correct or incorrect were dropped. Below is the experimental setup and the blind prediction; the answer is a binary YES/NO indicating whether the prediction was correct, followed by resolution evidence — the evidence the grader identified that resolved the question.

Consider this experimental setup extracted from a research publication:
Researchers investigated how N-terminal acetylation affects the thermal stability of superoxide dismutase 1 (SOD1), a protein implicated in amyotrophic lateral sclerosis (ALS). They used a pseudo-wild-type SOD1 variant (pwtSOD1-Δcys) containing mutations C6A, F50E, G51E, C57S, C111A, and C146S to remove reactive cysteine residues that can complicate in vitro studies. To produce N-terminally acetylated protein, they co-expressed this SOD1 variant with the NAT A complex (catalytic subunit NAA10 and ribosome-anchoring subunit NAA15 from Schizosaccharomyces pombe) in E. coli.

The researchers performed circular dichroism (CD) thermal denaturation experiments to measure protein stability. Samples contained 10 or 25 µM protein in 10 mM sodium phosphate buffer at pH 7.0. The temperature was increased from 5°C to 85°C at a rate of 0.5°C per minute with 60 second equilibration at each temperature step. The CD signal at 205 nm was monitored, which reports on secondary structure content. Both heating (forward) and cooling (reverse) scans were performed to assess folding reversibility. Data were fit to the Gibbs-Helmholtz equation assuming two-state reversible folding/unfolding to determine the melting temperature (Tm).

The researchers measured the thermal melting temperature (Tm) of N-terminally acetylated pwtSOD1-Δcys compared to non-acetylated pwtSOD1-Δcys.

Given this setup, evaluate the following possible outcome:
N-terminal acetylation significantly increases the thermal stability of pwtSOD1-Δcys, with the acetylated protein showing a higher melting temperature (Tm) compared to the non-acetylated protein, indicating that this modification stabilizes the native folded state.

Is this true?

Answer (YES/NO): NO